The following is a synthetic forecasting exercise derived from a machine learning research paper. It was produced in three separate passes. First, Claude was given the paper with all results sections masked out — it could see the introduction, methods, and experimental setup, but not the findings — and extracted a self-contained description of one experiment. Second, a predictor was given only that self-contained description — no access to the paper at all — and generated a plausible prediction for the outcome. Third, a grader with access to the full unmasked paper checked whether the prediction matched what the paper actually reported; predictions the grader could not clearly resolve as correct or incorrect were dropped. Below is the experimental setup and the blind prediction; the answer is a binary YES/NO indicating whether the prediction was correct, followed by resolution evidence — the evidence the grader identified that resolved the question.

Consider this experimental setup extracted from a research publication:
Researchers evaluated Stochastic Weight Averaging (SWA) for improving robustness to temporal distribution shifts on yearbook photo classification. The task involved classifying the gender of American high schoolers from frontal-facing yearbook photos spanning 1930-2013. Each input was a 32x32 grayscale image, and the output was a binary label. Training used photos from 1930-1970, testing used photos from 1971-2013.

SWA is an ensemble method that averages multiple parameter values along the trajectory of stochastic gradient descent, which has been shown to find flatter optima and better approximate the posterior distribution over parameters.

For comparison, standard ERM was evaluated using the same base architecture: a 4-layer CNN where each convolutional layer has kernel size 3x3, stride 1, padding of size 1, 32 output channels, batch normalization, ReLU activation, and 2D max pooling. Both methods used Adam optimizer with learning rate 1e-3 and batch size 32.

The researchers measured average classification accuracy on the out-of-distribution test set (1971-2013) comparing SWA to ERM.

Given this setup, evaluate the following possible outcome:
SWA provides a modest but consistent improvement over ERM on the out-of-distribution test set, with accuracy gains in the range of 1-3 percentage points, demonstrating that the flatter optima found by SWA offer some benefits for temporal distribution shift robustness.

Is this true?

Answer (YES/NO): NO